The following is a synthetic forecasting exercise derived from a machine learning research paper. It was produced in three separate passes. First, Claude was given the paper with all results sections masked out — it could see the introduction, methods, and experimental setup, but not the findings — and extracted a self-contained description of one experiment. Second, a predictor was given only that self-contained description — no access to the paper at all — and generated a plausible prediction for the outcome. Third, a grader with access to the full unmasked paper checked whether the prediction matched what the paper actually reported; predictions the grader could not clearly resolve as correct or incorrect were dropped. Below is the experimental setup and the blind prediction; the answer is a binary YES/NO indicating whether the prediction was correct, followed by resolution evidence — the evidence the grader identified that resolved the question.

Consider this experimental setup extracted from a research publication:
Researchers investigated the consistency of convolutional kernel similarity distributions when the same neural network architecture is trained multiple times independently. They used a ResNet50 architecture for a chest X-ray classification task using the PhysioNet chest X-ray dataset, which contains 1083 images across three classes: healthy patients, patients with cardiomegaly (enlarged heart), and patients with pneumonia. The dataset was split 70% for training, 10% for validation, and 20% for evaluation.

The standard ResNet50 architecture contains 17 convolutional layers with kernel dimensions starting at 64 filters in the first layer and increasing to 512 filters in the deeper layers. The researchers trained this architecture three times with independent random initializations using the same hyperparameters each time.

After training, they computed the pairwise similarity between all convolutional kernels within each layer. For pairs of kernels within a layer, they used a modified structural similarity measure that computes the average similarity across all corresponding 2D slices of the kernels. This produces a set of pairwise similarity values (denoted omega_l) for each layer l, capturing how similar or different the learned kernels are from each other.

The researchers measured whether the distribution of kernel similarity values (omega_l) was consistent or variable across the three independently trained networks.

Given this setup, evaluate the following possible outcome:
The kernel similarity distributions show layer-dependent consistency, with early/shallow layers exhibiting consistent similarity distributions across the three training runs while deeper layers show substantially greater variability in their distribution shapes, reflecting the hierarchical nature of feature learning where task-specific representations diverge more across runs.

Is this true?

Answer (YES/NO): NO